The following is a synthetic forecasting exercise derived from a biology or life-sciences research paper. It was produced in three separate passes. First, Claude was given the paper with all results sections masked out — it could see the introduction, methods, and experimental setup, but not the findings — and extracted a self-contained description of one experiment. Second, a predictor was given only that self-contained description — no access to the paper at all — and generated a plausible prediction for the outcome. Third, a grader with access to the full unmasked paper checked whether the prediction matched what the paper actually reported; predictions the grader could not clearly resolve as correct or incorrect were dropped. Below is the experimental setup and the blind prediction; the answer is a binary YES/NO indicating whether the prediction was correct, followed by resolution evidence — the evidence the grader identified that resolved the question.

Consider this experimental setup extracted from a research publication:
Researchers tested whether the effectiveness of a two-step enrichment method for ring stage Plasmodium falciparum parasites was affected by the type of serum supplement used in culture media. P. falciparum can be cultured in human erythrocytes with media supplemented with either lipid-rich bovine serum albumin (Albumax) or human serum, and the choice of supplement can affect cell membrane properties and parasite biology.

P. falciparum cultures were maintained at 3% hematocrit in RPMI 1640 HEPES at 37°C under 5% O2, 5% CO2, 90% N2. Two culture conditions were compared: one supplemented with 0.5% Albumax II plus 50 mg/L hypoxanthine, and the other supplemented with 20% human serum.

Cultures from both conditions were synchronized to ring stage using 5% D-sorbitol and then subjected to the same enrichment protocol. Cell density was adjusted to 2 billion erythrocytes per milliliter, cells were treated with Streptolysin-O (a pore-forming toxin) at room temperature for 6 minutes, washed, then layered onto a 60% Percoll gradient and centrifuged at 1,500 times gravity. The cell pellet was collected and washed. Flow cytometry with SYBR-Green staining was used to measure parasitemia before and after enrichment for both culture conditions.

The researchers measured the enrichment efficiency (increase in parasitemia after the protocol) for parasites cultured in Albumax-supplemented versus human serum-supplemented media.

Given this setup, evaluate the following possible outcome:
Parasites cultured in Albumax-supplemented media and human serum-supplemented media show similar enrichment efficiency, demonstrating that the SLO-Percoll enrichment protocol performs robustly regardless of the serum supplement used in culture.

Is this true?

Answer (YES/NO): YES